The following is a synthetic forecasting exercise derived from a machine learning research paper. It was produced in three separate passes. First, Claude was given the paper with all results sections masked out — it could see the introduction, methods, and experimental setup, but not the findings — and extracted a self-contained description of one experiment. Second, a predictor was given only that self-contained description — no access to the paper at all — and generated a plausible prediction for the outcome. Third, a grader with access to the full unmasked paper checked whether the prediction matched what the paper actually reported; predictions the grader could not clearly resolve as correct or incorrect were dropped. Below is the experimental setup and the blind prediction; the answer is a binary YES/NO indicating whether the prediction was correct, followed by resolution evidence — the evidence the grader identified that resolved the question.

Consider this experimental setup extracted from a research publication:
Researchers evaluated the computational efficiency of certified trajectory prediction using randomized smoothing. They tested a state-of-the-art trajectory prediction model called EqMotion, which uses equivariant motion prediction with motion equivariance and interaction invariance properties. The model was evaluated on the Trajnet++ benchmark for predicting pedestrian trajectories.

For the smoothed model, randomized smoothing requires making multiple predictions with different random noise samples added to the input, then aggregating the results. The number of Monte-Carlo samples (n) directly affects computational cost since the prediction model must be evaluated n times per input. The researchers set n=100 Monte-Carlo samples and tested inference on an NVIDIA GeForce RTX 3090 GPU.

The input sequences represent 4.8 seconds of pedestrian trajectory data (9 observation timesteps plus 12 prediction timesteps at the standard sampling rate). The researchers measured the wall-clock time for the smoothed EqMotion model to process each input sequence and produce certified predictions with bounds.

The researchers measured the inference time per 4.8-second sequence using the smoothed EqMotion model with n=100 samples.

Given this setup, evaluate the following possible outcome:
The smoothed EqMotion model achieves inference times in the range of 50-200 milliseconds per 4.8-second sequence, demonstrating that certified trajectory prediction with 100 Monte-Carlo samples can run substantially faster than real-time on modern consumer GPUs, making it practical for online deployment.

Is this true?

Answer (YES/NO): NO